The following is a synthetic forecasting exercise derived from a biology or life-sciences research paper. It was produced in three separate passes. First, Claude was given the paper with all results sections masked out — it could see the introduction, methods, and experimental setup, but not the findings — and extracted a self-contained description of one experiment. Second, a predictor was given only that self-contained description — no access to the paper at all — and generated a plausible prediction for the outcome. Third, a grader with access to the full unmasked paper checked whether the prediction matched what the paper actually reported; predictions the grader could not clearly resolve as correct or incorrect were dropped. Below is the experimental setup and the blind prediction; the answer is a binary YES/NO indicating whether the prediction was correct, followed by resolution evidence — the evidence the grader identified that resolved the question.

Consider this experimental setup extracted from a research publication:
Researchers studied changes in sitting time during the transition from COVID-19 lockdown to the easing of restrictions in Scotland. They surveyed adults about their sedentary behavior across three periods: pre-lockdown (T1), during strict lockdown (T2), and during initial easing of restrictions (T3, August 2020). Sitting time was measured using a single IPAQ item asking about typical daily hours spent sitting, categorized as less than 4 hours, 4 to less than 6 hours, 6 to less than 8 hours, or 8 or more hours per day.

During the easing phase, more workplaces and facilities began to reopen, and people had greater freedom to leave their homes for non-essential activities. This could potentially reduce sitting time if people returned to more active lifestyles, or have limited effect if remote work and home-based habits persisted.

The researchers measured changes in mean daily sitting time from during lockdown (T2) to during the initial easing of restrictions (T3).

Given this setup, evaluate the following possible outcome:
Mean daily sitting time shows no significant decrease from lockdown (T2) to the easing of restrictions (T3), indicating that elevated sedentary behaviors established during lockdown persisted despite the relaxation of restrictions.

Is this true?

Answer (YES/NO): NO